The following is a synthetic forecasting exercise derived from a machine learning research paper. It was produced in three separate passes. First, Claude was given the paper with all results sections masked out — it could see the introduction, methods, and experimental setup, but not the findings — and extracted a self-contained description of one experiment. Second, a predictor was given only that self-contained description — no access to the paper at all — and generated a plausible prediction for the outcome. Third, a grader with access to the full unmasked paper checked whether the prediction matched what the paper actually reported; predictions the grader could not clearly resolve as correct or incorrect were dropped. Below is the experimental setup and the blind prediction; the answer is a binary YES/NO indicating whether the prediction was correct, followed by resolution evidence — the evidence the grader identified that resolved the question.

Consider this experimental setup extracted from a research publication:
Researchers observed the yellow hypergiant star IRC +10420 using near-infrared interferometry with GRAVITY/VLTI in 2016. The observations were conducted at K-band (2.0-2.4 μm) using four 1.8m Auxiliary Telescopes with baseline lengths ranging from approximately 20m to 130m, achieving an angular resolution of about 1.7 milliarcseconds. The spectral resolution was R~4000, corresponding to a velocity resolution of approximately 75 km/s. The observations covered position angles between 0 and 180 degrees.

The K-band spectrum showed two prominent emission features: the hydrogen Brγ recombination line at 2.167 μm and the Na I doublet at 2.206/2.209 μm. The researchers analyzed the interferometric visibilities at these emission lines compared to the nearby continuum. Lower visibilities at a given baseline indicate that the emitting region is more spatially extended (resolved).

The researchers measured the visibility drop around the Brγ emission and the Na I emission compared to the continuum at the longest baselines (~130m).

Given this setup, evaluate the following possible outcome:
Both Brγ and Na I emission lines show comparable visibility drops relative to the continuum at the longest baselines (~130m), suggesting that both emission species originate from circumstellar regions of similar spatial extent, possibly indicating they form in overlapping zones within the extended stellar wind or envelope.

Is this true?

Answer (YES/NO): NO